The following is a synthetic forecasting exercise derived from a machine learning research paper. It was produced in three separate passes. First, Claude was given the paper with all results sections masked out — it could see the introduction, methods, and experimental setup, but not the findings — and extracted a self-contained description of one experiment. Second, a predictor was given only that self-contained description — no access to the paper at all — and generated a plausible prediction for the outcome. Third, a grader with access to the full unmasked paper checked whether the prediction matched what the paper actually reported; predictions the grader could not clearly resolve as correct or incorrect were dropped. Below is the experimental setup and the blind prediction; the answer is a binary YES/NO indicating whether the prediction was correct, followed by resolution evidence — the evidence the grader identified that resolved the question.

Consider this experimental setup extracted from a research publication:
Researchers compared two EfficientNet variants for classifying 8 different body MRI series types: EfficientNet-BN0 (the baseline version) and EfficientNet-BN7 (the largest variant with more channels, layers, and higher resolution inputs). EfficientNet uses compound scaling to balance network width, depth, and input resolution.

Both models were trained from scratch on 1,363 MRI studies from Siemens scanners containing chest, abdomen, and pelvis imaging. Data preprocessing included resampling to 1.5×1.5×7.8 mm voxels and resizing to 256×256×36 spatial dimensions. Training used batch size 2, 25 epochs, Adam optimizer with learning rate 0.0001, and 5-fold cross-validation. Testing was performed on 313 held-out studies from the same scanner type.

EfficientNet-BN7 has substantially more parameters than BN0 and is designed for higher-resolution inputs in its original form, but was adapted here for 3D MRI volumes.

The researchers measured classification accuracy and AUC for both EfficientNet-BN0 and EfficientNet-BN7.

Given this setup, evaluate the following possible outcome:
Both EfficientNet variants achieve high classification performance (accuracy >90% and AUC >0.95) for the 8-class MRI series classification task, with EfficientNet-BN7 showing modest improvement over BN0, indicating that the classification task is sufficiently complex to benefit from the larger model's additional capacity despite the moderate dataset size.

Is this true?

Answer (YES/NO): YES